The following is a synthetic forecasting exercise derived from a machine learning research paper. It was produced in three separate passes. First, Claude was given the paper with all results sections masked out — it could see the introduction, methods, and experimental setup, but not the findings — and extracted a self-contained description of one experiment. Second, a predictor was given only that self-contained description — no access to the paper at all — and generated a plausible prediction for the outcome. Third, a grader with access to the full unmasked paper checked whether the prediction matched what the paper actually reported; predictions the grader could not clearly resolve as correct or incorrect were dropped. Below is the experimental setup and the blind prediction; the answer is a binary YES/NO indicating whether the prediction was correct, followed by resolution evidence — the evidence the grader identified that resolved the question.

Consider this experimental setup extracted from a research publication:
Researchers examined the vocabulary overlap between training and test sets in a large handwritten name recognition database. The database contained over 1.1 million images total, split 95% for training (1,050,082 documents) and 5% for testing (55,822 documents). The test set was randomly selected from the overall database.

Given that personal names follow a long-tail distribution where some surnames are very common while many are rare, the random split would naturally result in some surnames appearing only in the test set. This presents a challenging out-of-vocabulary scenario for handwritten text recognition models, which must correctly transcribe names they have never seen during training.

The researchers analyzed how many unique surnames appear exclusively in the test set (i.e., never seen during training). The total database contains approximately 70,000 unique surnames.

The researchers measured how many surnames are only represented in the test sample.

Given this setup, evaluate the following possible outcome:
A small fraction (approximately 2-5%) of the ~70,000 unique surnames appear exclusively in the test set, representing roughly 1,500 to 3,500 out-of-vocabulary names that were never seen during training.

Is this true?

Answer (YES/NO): YES